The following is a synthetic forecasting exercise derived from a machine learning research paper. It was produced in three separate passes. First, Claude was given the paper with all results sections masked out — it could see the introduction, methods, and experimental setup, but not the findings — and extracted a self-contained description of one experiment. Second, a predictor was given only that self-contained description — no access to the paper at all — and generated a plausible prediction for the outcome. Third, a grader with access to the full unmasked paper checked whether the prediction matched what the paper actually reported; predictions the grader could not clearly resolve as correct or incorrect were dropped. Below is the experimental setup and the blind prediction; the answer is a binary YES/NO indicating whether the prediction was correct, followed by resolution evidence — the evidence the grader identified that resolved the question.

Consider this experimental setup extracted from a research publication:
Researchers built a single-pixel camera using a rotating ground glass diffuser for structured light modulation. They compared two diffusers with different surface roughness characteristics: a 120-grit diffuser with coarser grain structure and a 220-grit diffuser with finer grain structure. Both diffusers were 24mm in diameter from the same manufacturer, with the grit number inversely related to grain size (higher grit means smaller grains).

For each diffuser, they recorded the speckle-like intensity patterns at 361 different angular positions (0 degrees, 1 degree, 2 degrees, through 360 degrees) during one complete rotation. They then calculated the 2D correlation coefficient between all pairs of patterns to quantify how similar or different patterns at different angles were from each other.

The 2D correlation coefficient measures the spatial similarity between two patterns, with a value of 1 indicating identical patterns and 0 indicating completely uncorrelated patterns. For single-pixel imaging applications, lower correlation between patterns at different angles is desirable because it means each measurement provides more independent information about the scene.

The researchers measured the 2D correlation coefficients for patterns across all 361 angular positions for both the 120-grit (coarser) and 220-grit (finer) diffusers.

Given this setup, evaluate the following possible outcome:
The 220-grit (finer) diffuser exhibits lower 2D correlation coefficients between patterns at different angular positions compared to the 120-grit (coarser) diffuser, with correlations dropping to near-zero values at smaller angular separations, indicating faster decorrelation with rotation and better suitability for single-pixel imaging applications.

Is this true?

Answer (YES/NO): NO